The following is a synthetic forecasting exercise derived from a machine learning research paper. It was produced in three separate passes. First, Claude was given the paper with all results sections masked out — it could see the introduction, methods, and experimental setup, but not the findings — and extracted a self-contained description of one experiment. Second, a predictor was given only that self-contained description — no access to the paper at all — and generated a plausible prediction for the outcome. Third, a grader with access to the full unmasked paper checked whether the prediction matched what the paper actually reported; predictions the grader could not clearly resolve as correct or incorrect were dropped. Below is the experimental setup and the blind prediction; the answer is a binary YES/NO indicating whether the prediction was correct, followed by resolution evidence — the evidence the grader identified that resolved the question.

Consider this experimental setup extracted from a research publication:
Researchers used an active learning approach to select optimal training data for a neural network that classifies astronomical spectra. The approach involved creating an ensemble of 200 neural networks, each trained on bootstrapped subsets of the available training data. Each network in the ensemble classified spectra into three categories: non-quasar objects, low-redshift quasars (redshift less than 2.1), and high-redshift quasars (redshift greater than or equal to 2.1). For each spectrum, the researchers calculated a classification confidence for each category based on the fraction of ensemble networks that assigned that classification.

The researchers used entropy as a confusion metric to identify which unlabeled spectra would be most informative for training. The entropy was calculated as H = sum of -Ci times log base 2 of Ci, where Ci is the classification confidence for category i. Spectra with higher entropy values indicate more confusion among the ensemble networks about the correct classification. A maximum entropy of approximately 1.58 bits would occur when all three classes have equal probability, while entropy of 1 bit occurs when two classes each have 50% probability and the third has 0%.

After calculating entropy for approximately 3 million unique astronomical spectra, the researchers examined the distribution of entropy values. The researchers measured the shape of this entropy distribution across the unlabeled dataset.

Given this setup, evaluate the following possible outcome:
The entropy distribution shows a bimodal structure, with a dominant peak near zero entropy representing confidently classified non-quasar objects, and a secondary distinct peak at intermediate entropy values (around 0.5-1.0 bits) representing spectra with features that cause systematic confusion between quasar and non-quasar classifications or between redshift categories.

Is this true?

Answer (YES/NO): NO